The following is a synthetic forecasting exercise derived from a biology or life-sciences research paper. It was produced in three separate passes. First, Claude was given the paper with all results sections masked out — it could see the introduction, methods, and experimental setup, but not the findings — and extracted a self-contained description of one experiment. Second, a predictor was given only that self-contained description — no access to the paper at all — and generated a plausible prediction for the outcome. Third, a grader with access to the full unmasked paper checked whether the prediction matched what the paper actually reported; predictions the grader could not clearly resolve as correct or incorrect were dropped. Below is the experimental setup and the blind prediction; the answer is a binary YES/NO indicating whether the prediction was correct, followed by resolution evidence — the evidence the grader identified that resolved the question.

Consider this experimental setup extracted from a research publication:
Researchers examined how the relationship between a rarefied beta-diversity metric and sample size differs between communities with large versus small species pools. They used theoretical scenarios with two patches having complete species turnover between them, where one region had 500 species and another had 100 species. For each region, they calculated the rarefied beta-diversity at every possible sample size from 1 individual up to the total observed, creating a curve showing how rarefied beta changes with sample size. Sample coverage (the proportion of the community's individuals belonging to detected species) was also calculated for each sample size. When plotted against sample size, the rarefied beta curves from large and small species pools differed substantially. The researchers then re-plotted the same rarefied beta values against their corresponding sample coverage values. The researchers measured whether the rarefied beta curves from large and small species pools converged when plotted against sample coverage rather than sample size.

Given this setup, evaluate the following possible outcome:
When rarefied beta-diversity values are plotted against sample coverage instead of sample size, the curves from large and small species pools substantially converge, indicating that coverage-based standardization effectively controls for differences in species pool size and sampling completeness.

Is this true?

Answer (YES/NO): YES